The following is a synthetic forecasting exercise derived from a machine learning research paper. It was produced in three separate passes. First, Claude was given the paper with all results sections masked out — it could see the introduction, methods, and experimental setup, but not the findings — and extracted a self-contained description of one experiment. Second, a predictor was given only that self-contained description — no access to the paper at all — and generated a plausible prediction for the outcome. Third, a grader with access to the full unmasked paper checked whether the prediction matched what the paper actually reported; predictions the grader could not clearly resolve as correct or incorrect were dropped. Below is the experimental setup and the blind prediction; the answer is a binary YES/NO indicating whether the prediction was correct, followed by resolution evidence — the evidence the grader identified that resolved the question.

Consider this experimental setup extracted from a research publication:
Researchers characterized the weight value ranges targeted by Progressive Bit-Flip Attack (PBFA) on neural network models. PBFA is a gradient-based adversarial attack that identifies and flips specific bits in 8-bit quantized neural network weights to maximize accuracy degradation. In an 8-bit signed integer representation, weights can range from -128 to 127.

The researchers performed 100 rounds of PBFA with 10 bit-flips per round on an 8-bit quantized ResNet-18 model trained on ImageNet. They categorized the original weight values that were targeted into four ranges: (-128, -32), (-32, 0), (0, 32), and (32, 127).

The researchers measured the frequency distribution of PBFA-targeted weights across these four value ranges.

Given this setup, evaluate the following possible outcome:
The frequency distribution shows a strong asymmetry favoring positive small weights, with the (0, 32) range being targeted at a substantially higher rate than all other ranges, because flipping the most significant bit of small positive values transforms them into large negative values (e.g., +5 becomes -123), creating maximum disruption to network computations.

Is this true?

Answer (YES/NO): NO